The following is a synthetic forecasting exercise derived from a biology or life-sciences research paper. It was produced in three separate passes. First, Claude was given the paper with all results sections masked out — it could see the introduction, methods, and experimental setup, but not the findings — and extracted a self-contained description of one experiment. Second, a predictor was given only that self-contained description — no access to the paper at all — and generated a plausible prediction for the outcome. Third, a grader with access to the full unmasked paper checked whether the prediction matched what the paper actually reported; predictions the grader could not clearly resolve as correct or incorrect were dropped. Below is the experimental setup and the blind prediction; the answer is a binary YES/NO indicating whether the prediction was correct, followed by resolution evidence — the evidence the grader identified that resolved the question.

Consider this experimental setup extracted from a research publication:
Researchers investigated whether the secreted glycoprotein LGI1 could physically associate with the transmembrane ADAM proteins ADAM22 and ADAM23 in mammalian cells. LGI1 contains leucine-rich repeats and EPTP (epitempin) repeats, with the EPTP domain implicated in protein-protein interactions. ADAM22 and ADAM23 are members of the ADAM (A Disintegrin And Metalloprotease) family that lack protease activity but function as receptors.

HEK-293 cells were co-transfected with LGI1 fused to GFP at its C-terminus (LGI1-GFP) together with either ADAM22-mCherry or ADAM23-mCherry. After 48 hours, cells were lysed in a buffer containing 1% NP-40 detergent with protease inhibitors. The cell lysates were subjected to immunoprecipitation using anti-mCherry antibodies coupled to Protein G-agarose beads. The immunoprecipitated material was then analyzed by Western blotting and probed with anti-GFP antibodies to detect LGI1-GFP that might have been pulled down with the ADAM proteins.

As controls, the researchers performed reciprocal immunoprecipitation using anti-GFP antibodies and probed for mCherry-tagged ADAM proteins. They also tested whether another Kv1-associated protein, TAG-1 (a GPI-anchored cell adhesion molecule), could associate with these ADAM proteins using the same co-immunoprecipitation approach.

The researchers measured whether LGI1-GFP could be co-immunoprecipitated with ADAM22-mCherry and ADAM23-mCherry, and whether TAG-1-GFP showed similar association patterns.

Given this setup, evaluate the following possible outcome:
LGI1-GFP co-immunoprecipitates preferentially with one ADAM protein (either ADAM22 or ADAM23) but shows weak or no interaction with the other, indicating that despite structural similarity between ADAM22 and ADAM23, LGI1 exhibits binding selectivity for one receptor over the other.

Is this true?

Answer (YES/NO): NO